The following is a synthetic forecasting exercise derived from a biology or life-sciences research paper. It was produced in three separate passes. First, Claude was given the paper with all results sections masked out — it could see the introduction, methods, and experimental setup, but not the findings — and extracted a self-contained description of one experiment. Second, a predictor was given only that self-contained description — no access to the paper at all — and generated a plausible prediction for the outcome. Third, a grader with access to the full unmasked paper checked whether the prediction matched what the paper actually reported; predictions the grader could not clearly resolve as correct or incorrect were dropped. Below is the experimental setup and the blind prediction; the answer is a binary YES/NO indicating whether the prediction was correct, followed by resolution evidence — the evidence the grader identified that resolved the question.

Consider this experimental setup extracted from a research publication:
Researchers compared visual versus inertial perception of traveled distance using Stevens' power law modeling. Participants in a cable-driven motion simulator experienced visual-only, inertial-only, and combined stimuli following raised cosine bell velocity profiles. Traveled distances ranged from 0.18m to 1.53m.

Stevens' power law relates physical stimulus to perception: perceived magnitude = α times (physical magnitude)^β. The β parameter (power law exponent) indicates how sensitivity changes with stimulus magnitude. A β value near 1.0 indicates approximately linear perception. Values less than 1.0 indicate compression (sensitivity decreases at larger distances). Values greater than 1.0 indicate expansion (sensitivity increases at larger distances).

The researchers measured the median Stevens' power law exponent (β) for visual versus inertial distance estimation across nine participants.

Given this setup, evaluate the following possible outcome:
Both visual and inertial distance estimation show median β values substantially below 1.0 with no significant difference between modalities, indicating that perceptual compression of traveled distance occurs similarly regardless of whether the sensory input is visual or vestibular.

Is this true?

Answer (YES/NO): NO